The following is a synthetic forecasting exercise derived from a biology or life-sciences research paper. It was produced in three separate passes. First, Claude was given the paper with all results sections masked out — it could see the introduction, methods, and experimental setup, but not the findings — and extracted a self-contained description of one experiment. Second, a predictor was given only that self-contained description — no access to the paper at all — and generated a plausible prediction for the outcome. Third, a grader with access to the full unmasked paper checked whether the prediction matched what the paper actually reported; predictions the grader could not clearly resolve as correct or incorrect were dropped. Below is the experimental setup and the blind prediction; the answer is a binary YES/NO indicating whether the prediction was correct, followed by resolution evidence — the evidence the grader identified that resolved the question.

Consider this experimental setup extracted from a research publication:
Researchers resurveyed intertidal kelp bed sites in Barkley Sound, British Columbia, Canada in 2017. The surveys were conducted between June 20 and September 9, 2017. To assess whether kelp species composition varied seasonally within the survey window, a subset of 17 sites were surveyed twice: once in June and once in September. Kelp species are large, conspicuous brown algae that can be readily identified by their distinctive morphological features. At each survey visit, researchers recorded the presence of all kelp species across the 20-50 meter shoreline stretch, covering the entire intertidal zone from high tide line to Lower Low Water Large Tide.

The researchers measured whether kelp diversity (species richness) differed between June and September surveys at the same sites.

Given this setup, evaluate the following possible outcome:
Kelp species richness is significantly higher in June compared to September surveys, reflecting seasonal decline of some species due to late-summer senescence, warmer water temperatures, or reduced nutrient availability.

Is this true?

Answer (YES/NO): NO